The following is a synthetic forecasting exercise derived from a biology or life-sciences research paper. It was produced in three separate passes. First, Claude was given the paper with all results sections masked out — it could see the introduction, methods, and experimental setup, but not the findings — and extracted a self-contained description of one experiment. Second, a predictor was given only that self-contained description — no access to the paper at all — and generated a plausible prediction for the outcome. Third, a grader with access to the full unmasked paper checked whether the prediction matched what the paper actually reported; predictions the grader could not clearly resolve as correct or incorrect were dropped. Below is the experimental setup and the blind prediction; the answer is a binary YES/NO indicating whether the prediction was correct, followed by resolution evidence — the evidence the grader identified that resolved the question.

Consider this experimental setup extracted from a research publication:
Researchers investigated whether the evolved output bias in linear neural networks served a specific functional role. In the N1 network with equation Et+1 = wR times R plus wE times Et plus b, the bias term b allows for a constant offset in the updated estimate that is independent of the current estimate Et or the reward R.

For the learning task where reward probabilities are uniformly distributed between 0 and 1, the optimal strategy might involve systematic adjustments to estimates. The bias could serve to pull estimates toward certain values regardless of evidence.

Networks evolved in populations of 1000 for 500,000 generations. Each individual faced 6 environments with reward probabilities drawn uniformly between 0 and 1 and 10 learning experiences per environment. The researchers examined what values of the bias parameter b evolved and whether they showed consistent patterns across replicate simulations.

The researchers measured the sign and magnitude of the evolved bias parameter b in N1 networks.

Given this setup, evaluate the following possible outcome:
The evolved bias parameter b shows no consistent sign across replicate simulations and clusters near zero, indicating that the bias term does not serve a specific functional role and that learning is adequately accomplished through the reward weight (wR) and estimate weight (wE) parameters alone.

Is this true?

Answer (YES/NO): NO